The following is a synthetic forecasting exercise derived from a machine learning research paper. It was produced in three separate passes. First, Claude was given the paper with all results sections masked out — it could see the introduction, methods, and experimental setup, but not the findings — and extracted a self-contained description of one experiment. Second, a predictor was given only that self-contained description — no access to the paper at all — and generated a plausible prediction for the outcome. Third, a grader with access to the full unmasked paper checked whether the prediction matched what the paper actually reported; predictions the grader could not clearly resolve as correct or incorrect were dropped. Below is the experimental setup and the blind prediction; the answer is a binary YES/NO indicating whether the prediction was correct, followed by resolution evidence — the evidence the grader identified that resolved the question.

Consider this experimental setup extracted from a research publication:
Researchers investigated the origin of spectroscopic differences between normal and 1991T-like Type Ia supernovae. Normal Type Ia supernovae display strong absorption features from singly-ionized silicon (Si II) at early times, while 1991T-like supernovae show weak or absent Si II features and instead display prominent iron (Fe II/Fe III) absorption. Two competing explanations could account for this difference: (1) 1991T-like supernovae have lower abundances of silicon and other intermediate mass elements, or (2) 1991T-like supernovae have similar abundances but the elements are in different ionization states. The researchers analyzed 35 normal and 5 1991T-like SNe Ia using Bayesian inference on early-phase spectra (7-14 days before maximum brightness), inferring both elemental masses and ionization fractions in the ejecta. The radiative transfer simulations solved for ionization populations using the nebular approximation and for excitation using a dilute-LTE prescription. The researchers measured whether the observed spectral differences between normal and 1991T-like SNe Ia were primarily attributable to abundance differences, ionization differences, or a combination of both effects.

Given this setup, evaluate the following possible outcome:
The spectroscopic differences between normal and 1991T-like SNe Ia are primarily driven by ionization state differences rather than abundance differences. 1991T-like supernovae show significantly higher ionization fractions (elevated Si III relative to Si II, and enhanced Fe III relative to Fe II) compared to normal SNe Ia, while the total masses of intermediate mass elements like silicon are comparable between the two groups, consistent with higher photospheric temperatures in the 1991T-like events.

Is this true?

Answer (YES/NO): NO